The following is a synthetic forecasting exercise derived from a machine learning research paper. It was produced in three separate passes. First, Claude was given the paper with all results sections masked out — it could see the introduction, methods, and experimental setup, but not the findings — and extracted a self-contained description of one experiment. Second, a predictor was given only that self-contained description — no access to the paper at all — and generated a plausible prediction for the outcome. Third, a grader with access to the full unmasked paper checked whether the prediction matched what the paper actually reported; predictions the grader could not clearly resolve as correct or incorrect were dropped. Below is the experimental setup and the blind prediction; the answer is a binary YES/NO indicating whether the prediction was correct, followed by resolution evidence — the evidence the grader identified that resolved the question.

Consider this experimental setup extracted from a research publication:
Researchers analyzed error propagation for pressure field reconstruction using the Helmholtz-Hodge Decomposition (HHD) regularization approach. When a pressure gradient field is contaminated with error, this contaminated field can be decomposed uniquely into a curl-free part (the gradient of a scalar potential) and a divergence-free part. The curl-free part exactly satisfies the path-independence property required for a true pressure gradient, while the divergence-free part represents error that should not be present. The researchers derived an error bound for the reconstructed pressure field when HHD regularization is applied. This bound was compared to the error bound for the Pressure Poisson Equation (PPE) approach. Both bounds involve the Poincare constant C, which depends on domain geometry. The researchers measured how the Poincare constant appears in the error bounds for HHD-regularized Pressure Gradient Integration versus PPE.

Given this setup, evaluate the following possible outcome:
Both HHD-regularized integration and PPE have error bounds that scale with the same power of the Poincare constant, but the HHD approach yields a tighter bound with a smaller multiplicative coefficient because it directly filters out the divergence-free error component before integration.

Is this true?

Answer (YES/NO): NO